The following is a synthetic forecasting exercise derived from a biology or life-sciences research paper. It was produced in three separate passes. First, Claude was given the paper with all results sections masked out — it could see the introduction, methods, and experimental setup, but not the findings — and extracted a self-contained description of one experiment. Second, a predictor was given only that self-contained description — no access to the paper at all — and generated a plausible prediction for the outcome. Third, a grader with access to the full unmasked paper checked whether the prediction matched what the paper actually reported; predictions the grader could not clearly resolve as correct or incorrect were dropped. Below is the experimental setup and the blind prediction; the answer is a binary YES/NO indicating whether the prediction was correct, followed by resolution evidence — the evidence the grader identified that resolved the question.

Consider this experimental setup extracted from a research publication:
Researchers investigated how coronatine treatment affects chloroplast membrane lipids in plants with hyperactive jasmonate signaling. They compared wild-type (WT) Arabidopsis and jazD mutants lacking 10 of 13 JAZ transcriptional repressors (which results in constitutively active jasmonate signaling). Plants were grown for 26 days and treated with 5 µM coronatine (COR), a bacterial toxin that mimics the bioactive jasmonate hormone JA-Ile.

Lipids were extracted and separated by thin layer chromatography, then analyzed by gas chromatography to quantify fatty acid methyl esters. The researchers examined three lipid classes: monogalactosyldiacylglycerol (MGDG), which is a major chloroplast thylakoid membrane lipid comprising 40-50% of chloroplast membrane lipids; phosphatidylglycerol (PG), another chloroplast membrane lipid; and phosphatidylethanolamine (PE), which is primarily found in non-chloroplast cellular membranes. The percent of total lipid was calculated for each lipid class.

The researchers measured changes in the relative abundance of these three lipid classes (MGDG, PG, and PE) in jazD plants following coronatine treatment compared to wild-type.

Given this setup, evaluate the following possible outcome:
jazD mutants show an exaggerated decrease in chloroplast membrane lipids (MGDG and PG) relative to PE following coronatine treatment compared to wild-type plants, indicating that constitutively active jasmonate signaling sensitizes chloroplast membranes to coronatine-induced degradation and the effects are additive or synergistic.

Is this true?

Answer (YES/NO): YES